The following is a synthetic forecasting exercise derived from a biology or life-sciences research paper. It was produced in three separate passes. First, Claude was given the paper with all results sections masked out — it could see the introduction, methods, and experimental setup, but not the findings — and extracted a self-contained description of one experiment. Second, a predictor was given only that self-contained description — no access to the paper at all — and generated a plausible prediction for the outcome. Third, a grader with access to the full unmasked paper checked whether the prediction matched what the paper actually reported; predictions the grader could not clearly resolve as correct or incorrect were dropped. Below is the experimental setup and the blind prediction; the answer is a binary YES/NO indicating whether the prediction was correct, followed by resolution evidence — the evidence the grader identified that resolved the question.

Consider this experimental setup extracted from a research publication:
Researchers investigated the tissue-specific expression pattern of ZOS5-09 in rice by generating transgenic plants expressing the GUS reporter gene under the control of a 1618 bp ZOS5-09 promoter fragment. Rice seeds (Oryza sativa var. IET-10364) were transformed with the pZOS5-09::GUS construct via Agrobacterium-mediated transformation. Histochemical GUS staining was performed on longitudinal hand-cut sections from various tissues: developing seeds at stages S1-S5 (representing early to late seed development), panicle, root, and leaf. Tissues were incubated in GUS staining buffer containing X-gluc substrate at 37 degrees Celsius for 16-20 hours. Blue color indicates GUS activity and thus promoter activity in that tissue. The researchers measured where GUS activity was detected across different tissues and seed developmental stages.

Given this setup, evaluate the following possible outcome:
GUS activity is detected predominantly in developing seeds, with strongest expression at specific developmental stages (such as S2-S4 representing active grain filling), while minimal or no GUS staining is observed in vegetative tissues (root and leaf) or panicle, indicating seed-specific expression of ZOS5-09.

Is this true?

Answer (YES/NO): NO